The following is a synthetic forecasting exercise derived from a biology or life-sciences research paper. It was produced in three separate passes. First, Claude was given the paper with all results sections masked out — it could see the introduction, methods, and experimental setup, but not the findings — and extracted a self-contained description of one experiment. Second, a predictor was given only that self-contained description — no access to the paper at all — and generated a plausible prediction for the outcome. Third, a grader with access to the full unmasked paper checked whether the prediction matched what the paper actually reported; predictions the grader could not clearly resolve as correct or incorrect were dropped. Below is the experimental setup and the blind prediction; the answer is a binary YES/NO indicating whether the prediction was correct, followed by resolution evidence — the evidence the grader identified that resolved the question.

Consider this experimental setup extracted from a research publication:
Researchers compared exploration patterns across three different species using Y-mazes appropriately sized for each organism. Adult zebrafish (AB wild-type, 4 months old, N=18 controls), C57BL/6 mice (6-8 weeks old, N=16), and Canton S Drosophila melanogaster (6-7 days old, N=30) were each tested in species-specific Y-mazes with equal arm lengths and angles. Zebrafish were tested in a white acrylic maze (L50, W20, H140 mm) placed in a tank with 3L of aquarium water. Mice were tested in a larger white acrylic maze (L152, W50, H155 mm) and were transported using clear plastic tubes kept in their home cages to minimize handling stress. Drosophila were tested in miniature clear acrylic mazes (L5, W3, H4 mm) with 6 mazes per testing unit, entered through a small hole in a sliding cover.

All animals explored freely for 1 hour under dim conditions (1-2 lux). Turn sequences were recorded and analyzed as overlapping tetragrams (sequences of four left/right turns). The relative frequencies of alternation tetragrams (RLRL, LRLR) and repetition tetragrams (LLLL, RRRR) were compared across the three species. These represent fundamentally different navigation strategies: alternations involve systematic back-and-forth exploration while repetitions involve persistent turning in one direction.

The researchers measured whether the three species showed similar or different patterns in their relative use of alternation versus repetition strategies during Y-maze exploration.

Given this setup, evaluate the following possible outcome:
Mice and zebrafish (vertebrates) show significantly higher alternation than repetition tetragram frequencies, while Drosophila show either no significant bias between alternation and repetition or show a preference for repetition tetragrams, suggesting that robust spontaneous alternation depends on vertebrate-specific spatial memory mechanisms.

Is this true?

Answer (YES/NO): YES